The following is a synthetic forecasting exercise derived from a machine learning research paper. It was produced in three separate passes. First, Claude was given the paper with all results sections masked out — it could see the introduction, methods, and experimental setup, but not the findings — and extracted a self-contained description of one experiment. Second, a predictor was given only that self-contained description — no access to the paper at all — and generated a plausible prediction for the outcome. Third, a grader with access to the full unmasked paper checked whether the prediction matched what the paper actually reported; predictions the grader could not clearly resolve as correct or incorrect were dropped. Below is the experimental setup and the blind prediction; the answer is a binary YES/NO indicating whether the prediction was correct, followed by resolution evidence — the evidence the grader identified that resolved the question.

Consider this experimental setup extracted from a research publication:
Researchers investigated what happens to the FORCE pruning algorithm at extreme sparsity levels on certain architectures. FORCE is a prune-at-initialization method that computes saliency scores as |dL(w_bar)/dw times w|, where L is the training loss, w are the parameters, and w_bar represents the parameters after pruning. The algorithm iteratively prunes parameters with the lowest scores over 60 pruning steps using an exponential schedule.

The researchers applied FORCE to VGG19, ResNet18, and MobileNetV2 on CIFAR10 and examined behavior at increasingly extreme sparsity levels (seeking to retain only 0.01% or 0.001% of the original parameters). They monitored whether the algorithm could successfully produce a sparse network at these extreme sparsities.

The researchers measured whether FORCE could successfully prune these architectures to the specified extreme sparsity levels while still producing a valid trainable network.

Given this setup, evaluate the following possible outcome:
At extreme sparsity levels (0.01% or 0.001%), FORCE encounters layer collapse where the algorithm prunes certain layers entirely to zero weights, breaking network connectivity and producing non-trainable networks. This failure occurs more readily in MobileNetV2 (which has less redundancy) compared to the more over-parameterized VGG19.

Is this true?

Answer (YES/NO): NO